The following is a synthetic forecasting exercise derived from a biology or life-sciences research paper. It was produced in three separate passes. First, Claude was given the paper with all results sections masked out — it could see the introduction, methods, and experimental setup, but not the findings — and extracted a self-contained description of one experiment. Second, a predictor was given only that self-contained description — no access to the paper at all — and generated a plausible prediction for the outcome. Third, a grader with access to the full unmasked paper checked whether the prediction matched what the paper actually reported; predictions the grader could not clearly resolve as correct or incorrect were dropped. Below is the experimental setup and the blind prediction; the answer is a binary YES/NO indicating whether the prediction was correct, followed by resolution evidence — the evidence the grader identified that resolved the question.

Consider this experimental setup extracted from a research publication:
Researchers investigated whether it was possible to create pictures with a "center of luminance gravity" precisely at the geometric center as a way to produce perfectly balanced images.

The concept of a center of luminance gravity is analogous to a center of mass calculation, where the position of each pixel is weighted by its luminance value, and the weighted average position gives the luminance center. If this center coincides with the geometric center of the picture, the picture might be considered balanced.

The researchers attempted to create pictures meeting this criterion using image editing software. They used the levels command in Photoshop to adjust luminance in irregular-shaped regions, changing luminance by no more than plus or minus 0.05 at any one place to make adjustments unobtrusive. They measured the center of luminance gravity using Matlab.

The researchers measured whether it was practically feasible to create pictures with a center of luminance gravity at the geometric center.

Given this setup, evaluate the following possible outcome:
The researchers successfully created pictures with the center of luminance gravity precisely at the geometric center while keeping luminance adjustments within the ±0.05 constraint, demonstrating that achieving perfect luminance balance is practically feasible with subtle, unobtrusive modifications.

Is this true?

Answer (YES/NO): NO